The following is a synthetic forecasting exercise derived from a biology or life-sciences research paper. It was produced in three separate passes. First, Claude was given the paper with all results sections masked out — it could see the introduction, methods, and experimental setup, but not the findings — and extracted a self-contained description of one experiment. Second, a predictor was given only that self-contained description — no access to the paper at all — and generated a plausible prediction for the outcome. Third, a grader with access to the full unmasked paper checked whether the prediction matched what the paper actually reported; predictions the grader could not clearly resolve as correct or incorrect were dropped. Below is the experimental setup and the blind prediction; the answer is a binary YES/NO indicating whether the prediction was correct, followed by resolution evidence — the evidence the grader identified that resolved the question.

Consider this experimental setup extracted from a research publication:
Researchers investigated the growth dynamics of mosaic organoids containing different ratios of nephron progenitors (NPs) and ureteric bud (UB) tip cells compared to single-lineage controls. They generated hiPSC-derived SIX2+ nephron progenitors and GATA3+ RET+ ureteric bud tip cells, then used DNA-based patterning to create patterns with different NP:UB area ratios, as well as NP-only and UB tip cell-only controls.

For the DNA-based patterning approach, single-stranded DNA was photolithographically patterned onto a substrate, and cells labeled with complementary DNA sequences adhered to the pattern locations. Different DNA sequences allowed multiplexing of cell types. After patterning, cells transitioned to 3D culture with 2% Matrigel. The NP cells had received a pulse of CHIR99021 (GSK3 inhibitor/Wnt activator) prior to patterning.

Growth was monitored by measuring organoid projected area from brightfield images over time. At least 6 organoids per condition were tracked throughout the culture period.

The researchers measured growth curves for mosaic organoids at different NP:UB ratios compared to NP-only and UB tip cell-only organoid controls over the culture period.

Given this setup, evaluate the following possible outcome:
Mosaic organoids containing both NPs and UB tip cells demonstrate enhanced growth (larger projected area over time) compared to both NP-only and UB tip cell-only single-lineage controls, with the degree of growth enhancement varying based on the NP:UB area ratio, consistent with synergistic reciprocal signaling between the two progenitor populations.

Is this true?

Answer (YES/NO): NO